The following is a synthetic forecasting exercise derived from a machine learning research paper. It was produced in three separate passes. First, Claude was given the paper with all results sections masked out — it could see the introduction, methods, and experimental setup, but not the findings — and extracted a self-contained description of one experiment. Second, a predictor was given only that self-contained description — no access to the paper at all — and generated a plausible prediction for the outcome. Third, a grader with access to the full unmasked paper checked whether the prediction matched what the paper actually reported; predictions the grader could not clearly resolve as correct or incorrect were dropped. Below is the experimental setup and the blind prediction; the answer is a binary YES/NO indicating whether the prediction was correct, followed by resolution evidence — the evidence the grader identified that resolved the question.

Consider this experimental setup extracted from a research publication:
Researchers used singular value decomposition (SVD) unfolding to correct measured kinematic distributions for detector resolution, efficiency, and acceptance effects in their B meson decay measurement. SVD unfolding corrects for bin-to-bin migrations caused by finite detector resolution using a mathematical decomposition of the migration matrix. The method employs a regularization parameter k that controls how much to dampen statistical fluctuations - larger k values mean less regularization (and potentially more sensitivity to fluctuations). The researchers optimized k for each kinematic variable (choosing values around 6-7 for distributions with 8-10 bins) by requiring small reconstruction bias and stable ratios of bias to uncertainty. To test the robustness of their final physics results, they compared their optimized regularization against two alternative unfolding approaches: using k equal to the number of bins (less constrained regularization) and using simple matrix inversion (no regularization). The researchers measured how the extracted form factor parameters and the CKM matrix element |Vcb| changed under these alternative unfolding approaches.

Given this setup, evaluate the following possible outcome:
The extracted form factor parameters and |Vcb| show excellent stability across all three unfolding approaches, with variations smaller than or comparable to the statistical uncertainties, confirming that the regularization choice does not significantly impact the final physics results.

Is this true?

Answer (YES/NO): YES